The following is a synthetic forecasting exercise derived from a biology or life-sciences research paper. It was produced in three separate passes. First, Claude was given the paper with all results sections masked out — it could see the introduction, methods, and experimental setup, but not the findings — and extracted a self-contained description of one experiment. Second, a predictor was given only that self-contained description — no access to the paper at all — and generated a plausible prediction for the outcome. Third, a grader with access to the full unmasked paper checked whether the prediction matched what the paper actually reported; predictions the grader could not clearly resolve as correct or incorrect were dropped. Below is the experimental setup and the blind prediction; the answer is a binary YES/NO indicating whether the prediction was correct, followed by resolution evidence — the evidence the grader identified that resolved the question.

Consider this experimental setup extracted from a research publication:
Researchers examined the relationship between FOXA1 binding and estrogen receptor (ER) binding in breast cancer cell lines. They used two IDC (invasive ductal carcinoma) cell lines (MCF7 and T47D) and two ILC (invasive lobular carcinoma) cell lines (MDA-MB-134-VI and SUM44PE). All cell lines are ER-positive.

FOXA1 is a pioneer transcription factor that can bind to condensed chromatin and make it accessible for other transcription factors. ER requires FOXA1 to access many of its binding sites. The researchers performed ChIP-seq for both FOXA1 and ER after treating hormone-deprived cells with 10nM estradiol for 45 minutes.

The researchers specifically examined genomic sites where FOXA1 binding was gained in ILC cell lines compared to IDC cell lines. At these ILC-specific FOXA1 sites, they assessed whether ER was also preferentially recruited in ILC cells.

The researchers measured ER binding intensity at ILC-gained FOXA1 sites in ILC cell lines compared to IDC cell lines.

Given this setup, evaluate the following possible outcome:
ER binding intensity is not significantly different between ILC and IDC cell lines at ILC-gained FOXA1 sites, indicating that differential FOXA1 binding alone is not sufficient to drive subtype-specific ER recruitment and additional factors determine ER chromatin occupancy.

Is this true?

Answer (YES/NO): NO